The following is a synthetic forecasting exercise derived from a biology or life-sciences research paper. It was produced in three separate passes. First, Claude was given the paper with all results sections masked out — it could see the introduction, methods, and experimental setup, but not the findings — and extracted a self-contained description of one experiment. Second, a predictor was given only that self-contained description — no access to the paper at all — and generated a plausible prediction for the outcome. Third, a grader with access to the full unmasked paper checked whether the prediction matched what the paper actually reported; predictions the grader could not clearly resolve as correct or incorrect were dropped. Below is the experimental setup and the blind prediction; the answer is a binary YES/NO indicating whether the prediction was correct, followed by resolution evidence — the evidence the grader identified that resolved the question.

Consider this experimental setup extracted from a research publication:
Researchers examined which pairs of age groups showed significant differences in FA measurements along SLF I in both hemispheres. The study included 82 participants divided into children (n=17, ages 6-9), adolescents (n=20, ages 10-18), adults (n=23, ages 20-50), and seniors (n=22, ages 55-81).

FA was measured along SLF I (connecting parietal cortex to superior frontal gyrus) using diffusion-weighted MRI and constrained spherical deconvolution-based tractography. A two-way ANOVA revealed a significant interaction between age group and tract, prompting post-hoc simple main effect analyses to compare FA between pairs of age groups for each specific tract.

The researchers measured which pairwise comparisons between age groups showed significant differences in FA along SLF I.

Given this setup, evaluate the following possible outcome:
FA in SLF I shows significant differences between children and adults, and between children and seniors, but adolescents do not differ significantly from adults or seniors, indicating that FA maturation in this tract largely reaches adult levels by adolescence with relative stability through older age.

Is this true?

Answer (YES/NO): NO